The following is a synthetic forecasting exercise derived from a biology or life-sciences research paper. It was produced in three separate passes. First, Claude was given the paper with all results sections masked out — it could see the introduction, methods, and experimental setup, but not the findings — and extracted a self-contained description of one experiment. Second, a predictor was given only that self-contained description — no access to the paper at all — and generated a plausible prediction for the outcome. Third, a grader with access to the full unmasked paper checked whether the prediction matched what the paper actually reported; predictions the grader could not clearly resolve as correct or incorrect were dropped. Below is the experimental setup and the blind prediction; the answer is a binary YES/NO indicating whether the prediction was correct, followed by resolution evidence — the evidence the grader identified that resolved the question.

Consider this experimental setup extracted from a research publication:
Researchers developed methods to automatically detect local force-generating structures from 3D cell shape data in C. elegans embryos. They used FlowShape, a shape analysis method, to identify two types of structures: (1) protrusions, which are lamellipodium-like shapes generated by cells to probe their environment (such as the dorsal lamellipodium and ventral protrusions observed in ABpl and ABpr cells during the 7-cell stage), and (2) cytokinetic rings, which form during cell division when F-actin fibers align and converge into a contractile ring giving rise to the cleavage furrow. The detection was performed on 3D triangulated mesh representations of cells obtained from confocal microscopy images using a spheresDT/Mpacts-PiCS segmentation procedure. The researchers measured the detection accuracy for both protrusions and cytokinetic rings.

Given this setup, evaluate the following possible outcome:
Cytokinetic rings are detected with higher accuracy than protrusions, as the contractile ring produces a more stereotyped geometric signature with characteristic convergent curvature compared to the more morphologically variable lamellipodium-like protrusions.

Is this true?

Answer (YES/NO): YES